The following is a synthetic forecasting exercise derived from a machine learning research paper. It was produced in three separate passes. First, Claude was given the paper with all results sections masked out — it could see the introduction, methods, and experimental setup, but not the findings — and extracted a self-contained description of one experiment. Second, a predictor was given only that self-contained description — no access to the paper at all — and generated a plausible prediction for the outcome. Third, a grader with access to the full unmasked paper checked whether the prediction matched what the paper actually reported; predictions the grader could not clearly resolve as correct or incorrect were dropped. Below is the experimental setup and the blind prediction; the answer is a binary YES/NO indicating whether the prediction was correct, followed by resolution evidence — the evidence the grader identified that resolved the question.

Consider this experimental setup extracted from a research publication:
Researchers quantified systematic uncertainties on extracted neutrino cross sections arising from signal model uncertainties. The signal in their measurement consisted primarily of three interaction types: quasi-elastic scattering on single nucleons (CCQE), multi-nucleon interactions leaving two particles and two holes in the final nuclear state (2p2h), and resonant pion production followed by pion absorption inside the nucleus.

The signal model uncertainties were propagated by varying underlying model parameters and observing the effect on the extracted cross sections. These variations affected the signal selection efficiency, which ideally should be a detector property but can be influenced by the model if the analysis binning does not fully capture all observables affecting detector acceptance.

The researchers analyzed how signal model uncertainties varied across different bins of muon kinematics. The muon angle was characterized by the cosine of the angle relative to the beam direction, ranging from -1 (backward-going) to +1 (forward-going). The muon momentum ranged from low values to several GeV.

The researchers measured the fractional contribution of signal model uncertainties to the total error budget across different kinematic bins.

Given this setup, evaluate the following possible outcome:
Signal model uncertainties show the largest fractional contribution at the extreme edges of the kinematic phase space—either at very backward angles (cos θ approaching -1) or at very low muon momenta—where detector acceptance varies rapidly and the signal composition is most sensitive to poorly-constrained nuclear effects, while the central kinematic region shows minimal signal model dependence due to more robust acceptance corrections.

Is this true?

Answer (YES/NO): NO